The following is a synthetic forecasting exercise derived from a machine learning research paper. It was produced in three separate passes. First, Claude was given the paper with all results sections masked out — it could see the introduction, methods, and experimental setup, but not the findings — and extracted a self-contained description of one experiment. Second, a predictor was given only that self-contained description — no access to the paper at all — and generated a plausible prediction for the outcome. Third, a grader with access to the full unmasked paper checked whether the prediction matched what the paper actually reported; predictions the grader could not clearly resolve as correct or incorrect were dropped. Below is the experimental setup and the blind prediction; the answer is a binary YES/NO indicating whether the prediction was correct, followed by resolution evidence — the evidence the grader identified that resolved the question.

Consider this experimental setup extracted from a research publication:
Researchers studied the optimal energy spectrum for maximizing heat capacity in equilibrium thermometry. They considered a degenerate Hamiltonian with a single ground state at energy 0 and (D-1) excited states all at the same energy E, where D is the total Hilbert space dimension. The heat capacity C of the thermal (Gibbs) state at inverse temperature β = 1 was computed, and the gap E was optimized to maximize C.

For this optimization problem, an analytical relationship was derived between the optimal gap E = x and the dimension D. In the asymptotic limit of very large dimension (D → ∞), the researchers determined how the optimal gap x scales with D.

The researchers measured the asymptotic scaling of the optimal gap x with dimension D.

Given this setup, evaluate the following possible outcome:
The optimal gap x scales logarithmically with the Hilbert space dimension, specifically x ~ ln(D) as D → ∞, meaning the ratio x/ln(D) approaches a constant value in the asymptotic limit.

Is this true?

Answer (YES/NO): YES